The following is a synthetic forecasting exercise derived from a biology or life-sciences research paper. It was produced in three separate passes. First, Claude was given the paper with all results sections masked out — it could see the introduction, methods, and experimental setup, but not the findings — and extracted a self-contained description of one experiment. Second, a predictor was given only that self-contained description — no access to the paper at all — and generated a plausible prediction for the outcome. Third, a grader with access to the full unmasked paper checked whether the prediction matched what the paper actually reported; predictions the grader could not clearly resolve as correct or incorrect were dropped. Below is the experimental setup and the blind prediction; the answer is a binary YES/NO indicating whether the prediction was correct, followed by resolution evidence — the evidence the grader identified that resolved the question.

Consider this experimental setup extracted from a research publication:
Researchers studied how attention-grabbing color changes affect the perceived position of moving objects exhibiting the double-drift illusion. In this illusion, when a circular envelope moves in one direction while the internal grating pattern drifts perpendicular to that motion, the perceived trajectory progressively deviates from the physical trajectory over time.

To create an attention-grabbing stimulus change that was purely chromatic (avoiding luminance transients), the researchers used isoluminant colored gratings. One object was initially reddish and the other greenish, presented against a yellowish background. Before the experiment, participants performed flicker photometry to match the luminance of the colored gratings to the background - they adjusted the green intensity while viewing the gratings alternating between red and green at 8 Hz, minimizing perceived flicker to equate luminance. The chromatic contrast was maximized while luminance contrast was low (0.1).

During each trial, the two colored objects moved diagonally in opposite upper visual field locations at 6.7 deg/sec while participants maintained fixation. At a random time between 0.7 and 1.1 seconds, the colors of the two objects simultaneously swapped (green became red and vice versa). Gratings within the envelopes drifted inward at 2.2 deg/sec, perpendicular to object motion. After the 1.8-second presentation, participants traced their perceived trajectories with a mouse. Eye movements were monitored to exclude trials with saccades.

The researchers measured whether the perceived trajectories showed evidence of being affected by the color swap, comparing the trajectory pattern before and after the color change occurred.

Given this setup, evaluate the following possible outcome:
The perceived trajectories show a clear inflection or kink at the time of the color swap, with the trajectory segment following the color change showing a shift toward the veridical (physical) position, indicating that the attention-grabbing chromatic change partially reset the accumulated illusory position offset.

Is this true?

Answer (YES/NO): YES